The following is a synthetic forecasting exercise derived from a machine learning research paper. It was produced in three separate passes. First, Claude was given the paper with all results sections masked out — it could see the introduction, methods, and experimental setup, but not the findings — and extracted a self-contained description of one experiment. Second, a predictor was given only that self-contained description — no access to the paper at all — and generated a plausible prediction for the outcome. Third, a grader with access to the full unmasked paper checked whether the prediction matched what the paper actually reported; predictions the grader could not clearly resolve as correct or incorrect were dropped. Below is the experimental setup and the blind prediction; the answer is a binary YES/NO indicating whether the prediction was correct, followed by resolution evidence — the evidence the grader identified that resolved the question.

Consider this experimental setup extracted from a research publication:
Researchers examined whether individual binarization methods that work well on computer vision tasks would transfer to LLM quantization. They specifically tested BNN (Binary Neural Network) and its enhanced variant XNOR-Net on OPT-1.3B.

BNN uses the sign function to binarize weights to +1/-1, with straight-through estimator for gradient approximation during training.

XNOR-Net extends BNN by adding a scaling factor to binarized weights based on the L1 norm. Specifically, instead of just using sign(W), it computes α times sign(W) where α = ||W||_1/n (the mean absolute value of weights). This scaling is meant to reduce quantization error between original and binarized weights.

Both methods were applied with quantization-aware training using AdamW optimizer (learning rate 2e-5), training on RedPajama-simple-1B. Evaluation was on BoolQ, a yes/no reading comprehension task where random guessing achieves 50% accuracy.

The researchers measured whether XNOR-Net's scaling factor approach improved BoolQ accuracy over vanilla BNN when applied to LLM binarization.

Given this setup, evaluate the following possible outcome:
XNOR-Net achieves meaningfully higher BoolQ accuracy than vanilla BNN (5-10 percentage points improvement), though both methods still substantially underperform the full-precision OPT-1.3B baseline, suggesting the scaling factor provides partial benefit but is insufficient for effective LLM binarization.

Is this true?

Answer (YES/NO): NO